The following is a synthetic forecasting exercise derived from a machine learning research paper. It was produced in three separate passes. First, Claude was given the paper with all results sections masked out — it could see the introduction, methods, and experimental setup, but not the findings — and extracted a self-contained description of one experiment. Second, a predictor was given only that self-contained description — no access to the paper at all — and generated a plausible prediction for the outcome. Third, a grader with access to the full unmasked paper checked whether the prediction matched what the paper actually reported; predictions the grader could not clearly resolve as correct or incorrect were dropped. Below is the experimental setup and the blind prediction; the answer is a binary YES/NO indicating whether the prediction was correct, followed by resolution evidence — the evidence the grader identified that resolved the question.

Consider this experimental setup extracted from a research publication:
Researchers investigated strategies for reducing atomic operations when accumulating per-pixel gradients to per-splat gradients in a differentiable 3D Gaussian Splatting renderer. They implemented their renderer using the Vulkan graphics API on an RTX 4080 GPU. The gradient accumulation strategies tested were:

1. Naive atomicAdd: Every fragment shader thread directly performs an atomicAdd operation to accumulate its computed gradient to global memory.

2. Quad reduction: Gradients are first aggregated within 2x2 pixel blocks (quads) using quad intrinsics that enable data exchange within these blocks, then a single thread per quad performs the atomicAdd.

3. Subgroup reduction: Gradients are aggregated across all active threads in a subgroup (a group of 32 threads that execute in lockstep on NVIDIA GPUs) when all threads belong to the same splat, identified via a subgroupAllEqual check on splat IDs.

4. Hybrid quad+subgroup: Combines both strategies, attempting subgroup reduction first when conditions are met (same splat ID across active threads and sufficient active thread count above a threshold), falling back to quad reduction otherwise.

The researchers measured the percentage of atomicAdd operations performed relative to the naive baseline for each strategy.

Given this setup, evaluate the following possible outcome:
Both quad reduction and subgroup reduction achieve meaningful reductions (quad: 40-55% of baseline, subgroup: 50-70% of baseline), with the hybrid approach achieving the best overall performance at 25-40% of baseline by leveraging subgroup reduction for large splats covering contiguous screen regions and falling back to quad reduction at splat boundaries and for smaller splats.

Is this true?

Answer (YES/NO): NO